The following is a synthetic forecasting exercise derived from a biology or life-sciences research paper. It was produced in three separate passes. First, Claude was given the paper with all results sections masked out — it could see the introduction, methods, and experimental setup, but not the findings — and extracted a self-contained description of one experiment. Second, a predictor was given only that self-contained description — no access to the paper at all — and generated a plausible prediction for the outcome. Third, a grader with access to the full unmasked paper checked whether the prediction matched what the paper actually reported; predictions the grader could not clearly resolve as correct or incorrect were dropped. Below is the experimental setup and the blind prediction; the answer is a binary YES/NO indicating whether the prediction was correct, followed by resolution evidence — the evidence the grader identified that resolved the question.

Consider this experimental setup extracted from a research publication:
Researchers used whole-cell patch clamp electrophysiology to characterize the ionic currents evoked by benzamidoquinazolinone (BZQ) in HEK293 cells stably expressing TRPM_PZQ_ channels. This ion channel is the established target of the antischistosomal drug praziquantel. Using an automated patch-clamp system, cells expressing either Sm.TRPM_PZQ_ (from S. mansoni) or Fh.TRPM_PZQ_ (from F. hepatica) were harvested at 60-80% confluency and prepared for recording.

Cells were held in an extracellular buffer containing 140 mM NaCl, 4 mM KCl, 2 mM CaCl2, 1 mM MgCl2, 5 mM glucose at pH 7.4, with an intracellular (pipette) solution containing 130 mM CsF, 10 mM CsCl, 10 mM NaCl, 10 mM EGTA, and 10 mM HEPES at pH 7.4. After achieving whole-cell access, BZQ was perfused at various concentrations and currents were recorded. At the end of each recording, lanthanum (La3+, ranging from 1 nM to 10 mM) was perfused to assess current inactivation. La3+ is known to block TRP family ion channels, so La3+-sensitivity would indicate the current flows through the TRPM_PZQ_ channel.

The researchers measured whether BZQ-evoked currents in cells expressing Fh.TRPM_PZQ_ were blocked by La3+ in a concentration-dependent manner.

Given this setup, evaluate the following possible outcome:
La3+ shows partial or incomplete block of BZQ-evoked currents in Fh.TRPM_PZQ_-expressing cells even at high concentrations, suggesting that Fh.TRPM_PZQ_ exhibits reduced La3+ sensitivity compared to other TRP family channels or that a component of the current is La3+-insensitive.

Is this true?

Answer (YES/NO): NO